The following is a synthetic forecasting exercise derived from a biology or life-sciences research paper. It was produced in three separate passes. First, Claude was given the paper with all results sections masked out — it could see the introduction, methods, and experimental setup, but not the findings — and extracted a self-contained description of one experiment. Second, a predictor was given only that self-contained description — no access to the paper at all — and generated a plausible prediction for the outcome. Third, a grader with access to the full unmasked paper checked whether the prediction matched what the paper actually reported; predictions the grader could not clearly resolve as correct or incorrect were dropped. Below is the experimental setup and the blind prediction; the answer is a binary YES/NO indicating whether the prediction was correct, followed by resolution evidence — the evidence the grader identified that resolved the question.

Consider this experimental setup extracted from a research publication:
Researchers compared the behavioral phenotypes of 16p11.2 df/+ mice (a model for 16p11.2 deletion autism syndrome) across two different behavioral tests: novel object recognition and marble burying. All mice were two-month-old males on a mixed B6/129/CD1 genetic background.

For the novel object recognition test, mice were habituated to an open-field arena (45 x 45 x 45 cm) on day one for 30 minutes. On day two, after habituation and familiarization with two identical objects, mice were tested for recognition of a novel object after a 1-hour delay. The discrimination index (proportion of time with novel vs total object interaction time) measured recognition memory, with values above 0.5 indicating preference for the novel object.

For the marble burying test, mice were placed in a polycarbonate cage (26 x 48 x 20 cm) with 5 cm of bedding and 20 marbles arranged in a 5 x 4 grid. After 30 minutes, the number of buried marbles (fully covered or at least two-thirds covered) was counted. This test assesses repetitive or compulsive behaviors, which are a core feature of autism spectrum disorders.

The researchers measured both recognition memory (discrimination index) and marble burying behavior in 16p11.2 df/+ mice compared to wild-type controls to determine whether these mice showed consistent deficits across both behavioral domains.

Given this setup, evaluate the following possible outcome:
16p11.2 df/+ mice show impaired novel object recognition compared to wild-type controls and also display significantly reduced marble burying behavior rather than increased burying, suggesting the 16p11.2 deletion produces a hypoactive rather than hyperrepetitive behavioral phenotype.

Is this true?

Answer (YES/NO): NO